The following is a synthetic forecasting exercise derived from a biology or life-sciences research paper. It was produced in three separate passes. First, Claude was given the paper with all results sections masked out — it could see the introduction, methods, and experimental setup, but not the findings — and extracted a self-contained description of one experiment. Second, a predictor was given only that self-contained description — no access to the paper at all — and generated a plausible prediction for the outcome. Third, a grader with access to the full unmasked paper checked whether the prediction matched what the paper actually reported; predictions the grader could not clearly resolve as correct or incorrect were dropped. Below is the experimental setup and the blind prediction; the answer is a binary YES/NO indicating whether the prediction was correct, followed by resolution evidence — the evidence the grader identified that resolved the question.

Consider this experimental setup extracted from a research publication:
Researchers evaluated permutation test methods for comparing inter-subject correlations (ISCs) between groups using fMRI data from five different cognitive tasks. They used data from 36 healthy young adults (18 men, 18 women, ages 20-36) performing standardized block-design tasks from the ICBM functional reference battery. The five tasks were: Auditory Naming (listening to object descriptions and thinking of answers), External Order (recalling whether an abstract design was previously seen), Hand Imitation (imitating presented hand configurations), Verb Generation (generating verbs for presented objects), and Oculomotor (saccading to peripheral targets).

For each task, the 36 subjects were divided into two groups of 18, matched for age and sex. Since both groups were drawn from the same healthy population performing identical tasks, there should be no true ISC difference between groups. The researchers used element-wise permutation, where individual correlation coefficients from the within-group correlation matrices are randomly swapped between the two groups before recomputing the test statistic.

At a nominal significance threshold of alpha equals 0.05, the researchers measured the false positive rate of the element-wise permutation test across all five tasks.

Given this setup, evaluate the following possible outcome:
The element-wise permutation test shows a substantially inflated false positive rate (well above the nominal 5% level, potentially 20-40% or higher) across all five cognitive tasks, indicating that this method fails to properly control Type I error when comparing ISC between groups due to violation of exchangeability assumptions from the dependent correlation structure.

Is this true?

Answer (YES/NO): YES